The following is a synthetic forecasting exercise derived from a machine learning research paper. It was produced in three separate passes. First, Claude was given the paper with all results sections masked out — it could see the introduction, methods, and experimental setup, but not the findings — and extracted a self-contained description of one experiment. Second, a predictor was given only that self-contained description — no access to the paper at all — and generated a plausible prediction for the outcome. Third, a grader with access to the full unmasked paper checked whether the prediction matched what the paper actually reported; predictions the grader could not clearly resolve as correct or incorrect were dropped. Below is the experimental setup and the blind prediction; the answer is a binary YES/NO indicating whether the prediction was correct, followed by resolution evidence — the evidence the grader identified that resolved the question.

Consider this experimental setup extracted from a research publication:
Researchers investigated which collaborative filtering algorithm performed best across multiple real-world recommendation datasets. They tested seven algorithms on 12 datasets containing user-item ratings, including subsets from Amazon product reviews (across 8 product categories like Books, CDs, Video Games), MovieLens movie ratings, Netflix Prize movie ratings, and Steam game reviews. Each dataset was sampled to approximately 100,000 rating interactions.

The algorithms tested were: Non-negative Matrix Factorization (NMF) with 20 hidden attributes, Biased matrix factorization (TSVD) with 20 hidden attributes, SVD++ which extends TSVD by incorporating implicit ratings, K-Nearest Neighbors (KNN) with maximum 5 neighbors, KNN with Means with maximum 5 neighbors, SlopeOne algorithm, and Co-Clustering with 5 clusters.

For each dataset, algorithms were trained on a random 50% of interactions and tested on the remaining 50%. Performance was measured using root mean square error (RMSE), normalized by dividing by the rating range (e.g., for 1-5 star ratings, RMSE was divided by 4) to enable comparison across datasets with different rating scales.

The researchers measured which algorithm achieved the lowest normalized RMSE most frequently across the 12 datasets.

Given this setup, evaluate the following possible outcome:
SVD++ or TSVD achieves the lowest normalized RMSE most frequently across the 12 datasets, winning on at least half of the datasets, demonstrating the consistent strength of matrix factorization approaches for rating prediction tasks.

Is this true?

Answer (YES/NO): YES